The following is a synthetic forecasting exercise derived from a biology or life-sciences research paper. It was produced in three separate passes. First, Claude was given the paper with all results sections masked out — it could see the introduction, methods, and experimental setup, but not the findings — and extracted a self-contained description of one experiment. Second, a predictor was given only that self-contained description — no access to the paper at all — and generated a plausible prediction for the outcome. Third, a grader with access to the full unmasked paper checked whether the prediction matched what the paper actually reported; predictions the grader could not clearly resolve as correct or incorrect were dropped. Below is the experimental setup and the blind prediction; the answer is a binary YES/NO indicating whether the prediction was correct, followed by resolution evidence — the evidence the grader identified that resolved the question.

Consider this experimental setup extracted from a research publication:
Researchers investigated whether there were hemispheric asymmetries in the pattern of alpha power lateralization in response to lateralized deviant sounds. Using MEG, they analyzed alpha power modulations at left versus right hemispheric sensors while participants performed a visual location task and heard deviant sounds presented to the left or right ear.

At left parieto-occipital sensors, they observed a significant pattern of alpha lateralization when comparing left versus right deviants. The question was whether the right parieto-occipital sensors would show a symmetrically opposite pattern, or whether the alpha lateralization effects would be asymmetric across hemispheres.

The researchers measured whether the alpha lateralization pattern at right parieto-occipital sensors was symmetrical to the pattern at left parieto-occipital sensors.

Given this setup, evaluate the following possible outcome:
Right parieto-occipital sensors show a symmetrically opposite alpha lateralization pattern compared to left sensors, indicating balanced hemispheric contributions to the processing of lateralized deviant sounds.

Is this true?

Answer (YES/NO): NO